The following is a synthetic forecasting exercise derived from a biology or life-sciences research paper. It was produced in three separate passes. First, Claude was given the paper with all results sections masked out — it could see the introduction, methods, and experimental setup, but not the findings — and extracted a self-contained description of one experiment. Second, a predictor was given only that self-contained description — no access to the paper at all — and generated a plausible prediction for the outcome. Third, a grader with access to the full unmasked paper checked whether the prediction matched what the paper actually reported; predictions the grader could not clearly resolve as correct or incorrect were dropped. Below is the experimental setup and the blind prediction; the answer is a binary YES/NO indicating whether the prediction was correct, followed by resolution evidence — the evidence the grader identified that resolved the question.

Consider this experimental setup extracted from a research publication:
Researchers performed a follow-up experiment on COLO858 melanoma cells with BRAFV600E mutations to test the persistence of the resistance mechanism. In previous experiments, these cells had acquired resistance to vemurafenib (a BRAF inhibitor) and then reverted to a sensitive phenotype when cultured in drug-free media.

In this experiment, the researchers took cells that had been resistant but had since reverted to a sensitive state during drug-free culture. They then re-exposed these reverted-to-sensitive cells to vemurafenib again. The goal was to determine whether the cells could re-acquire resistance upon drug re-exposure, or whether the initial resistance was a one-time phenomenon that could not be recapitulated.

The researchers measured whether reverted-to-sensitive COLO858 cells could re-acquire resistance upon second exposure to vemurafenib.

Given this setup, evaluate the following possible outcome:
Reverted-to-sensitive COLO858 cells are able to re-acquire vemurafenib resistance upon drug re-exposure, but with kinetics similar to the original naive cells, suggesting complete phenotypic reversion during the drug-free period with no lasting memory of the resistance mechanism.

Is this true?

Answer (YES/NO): NO